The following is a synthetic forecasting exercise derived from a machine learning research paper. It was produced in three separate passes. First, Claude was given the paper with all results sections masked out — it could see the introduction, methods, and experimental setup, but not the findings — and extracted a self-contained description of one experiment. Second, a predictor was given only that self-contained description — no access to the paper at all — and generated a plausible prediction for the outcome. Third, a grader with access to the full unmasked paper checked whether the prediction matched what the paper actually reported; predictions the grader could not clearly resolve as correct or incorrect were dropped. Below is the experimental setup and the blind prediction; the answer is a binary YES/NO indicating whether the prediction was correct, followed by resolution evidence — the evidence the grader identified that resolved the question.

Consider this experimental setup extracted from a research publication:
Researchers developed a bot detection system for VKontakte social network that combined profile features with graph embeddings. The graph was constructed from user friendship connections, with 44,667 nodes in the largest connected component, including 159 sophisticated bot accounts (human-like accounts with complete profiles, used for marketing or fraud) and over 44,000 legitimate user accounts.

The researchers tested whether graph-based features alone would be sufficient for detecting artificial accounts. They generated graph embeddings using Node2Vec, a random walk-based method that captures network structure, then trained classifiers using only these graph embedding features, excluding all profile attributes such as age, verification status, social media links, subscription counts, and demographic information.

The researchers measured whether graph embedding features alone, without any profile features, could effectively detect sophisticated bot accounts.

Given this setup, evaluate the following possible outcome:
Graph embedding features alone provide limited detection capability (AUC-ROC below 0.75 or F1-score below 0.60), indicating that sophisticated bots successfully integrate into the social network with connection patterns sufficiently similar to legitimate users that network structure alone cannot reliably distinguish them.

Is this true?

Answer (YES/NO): NO